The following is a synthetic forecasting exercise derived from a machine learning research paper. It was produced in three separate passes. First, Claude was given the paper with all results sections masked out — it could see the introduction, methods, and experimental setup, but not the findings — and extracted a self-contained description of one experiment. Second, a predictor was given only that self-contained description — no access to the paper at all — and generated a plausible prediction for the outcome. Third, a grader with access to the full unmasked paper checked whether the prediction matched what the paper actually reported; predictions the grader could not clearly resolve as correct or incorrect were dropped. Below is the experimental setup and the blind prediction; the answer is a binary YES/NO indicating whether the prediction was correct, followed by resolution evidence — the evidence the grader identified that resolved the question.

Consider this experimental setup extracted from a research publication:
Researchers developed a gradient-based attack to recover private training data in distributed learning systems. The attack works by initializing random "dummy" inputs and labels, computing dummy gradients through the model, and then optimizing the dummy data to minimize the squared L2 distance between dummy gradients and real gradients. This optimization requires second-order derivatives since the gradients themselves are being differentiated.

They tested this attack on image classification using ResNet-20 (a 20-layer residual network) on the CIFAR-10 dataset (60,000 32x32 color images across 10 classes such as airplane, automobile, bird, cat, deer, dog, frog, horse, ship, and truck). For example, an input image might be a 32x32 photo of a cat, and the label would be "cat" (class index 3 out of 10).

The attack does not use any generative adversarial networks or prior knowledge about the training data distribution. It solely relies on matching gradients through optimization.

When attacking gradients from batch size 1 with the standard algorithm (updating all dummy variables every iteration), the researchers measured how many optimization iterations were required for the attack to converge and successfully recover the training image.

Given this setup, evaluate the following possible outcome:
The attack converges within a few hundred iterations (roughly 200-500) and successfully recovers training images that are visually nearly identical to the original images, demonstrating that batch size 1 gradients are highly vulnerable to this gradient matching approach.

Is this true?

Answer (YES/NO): YES